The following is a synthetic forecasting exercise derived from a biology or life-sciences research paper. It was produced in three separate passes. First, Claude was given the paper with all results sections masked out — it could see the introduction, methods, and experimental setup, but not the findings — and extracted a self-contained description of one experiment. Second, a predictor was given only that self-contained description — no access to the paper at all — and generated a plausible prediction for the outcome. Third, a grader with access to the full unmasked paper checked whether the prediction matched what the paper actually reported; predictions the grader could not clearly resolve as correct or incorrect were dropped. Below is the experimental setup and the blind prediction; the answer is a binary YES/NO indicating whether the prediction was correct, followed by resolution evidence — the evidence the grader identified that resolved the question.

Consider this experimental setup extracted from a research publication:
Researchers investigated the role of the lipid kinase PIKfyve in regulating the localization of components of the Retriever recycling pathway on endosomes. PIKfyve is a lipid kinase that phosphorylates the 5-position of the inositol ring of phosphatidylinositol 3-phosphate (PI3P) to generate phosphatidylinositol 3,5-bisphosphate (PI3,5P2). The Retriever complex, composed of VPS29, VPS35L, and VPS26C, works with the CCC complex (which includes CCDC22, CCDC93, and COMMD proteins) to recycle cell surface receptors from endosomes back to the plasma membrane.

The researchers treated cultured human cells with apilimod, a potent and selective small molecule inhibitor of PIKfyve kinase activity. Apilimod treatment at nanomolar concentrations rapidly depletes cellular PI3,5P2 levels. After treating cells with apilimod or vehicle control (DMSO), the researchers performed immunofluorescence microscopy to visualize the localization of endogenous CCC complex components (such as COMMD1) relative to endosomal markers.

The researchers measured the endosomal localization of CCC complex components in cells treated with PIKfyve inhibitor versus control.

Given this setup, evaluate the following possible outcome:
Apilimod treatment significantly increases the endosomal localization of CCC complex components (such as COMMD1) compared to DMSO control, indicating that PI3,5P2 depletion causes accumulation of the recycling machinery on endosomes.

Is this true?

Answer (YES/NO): NO